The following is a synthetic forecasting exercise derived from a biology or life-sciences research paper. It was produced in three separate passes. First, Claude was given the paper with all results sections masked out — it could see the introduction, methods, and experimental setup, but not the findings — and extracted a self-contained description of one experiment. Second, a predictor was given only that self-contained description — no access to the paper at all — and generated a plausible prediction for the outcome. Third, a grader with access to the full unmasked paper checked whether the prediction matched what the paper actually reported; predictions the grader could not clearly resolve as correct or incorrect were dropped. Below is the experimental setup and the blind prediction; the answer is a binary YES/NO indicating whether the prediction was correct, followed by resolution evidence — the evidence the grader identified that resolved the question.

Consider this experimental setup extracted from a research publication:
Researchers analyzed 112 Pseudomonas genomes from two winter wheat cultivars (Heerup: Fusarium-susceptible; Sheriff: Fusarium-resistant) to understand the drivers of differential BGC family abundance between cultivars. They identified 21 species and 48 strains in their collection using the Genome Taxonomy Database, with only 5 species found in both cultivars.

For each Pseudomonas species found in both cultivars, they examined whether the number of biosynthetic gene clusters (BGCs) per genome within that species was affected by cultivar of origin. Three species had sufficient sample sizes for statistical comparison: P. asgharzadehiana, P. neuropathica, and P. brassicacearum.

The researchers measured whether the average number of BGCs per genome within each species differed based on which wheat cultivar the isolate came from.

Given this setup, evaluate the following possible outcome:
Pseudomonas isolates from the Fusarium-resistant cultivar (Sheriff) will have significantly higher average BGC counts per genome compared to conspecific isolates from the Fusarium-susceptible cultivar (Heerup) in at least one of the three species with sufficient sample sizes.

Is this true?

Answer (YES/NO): YES